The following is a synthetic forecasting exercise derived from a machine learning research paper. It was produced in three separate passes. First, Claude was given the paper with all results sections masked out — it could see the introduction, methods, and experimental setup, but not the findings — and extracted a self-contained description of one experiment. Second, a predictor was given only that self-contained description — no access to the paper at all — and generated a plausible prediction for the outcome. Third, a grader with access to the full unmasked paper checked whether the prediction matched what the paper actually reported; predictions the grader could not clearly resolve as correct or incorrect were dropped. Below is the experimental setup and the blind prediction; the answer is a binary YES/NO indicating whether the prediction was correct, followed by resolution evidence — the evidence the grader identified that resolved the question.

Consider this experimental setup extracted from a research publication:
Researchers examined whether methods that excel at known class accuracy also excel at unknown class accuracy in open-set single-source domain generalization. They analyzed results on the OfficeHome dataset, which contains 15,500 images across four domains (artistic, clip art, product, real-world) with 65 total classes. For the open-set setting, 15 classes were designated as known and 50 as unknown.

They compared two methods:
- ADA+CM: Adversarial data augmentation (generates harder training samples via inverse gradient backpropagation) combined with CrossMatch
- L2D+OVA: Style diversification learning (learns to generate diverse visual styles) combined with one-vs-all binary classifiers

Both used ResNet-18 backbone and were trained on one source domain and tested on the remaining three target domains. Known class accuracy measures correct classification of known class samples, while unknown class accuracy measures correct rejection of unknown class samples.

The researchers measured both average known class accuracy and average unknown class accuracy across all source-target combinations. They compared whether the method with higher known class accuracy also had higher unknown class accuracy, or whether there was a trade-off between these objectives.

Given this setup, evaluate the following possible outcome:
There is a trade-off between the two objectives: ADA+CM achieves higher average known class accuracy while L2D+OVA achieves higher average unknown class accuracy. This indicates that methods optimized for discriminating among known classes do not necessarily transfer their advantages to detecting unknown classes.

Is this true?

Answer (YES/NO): YES